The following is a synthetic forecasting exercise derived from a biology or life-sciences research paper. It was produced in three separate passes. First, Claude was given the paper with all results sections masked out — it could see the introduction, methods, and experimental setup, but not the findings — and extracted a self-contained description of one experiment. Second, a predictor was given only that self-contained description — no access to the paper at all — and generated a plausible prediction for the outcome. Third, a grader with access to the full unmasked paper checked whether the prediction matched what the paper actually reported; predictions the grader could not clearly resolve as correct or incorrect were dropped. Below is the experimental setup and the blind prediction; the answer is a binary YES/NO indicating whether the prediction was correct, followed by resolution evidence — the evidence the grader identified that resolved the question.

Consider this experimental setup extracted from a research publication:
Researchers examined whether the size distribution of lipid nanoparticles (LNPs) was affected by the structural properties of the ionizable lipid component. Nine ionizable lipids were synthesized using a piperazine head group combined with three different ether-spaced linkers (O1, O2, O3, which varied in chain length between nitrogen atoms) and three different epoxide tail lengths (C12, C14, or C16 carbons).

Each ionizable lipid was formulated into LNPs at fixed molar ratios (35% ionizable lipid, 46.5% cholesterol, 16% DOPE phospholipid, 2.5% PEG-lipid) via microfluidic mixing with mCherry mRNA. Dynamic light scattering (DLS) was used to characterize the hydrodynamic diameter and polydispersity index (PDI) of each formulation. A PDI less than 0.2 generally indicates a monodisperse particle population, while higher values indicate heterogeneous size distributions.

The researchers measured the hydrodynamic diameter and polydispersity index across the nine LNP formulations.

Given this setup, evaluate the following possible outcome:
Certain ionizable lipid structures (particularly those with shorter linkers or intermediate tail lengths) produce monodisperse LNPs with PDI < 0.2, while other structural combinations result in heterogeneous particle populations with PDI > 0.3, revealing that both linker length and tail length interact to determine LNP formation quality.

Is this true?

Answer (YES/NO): NO